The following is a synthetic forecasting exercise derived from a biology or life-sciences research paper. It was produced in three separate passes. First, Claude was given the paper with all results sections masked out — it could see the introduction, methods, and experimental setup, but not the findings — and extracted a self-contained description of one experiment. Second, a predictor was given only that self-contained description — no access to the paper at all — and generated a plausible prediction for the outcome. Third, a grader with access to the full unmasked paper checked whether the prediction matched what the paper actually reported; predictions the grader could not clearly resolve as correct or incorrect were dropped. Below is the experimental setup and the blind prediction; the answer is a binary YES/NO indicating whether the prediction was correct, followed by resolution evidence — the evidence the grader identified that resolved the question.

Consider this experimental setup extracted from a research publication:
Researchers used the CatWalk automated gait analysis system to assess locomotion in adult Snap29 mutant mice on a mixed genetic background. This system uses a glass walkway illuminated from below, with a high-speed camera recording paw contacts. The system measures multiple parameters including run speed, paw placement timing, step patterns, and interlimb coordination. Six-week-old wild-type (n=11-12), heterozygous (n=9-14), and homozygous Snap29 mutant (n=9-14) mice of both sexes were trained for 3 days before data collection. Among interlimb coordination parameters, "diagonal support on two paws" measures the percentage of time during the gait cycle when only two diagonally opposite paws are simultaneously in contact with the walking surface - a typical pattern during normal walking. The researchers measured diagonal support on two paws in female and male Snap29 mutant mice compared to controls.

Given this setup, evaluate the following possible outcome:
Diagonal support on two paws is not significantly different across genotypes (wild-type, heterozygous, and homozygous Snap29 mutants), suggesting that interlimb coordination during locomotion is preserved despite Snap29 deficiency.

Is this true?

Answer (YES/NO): NO